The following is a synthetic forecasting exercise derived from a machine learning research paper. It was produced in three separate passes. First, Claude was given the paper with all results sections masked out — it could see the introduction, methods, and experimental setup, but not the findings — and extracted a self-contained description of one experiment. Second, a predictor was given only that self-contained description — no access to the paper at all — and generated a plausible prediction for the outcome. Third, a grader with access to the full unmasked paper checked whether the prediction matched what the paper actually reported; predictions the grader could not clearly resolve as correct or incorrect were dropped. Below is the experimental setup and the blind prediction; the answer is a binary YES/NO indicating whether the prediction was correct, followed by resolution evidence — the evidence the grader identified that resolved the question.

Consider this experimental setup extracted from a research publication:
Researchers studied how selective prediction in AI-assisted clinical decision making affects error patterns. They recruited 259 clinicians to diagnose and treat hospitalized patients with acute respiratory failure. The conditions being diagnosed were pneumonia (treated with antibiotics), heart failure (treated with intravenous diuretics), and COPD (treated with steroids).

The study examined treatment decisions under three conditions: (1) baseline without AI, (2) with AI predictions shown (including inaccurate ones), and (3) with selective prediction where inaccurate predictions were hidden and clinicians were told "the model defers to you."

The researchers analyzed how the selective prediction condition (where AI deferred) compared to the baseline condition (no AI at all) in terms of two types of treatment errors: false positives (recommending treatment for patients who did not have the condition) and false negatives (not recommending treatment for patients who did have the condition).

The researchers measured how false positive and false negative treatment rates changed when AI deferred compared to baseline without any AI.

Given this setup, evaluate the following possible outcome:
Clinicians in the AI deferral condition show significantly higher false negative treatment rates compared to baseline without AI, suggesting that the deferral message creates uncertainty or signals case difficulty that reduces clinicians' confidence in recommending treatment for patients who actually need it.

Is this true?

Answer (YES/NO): YES